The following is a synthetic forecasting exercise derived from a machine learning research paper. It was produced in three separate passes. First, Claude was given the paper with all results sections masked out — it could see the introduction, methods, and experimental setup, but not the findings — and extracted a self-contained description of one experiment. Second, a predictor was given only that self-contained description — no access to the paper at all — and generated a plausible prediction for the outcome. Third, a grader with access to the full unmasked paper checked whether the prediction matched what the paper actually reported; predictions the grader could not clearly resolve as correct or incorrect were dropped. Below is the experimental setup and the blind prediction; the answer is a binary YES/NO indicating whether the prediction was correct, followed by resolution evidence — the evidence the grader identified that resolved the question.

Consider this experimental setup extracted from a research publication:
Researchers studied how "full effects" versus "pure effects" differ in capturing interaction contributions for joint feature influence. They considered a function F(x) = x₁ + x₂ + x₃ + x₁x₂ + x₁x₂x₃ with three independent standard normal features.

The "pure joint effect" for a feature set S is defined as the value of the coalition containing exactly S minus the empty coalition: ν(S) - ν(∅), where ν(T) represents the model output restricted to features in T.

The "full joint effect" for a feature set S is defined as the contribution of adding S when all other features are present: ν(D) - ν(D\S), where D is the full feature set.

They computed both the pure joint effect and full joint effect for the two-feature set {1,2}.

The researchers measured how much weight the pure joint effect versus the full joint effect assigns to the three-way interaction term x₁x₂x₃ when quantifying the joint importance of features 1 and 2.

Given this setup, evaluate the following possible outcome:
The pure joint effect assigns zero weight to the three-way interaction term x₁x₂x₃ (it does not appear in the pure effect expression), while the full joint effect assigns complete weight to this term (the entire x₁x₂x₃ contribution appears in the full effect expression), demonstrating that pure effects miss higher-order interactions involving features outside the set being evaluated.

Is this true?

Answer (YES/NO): YES